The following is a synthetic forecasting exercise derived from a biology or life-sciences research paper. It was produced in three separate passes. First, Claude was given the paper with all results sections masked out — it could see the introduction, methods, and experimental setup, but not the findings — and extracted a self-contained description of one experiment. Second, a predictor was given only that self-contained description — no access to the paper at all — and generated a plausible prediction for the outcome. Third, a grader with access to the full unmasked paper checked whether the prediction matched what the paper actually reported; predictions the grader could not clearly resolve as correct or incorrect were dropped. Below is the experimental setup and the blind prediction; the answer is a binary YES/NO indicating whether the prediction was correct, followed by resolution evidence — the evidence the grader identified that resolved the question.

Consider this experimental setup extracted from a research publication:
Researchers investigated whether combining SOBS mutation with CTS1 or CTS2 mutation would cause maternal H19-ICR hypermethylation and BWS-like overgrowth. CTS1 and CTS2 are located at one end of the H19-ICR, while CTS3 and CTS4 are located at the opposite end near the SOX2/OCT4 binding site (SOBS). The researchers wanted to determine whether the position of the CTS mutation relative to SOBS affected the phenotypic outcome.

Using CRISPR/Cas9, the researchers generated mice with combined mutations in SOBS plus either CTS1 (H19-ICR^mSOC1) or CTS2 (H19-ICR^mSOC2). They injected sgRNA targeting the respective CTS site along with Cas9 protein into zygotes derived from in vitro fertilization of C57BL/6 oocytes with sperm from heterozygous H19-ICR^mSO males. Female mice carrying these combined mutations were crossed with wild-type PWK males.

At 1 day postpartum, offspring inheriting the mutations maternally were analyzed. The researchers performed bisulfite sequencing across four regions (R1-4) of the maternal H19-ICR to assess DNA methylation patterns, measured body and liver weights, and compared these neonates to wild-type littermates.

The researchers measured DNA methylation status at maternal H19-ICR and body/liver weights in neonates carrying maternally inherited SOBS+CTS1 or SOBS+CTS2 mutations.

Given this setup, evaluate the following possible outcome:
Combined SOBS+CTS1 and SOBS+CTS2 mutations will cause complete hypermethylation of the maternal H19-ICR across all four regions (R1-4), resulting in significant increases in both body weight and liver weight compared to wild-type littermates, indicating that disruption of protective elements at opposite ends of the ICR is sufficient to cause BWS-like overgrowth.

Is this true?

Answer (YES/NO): NO